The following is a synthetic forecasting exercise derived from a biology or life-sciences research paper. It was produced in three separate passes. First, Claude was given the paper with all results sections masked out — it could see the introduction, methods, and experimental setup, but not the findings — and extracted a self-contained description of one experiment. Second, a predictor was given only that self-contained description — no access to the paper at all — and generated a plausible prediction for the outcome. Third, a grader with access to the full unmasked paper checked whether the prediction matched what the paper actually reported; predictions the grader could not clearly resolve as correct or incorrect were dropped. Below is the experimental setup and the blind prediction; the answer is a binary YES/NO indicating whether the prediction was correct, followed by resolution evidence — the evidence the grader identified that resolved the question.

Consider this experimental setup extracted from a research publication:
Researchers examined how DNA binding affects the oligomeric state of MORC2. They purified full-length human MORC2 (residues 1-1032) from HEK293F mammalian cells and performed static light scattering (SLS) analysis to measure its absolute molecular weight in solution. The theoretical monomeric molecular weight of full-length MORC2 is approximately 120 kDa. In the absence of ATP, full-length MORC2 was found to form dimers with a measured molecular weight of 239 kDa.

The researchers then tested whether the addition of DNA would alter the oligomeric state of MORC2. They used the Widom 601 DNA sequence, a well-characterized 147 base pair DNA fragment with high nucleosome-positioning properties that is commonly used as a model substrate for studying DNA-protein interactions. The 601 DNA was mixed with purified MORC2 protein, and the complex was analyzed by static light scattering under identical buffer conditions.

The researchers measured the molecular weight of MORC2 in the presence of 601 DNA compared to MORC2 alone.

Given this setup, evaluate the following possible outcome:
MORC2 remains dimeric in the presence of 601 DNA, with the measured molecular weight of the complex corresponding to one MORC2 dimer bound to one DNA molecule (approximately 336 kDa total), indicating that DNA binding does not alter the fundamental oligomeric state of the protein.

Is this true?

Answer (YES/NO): NO